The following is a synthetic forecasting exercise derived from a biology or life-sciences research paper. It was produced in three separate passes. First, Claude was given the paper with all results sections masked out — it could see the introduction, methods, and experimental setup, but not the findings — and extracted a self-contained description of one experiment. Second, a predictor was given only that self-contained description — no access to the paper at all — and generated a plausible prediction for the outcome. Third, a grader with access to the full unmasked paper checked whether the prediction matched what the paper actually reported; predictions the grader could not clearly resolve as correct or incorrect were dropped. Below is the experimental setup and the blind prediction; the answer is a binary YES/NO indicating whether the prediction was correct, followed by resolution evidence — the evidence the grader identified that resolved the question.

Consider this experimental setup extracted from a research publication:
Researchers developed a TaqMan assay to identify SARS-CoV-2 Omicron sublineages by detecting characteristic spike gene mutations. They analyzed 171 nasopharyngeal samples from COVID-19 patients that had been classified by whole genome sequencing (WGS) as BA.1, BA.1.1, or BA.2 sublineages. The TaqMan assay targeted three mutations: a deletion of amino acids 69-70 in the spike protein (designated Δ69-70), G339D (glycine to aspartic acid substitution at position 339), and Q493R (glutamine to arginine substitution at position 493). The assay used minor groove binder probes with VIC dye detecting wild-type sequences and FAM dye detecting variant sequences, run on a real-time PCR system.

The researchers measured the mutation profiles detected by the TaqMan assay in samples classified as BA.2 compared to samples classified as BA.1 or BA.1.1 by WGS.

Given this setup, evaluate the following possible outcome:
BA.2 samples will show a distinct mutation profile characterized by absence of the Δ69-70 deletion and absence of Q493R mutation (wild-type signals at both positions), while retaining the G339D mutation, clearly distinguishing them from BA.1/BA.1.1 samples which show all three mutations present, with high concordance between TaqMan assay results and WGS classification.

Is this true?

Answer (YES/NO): NO